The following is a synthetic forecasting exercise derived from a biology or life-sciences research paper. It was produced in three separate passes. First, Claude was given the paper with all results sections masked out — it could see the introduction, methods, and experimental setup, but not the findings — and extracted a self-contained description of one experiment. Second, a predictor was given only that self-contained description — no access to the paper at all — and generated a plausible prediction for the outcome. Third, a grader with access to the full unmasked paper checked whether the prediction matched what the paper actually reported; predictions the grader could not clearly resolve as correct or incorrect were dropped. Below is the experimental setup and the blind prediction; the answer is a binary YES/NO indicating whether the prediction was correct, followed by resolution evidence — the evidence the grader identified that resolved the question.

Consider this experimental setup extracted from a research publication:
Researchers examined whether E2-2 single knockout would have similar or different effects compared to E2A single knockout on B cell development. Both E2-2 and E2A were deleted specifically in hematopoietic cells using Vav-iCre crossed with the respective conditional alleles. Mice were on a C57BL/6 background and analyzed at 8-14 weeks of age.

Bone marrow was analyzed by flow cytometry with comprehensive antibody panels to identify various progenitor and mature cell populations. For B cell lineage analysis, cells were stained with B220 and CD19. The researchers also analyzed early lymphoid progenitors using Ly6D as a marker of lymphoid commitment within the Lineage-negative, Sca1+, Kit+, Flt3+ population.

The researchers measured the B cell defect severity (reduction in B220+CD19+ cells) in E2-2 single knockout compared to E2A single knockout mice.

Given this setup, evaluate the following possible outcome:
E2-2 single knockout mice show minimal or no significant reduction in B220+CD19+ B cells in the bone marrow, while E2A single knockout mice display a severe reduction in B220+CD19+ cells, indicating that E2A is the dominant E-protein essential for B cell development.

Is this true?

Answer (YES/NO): NO